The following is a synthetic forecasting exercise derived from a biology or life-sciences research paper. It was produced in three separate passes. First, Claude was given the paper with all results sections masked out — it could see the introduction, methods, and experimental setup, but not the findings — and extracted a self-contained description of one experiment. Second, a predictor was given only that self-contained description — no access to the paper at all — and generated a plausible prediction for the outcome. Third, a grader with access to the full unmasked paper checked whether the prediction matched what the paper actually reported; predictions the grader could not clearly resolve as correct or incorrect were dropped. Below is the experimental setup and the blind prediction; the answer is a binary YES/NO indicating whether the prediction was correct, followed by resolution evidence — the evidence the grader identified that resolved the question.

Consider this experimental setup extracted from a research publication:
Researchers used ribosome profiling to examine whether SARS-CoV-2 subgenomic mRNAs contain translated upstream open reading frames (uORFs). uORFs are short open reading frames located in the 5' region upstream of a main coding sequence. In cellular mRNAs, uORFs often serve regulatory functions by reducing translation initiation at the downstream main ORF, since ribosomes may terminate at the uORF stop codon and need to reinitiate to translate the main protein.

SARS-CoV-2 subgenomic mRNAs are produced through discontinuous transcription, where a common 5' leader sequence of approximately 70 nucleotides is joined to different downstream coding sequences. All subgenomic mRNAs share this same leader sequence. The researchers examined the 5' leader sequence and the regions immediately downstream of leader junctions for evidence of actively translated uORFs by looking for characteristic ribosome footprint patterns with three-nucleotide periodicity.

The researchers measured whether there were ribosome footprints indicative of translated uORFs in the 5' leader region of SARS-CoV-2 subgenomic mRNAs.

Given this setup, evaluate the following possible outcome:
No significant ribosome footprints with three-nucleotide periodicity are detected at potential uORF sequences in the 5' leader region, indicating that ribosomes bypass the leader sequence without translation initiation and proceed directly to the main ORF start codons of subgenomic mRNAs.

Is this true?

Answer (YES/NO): YES